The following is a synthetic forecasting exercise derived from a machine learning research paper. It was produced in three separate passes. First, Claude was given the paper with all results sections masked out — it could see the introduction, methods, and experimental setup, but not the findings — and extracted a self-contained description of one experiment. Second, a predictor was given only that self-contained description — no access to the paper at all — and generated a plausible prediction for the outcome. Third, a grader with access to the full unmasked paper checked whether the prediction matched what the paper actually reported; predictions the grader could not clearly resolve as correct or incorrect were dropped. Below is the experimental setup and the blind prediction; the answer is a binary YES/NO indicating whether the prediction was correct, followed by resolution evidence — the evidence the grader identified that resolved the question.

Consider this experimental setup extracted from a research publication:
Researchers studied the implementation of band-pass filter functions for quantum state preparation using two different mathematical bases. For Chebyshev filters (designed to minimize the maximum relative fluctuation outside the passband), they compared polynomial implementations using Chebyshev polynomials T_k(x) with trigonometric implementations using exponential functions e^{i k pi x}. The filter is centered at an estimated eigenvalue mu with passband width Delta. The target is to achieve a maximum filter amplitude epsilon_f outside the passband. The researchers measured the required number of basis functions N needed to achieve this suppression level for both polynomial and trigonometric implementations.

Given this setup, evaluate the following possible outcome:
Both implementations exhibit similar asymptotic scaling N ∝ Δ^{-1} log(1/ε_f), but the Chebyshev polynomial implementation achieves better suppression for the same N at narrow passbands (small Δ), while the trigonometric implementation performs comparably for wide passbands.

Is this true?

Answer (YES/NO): NO